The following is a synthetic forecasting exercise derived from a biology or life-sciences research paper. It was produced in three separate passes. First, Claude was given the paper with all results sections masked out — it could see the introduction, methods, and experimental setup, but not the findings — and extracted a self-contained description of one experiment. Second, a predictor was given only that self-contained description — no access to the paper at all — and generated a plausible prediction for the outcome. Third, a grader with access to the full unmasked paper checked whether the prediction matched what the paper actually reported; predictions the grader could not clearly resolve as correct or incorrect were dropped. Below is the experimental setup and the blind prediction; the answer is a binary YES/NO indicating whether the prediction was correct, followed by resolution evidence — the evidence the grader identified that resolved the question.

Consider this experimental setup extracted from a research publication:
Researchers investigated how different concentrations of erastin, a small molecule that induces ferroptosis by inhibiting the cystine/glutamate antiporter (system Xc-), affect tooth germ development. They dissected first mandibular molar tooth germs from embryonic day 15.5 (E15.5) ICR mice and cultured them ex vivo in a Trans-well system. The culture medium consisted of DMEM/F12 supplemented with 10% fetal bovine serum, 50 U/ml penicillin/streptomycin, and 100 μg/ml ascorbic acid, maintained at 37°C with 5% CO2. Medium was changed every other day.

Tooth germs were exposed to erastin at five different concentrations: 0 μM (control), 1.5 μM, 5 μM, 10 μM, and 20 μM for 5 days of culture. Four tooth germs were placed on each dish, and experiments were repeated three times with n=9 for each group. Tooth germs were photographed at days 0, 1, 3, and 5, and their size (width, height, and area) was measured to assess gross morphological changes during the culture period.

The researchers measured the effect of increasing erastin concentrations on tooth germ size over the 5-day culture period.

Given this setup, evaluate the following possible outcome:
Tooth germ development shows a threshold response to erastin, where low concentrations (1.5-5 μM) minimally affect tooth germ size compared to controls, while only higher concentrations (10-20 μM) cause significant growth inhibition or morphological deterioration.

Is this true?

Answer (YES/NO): NO